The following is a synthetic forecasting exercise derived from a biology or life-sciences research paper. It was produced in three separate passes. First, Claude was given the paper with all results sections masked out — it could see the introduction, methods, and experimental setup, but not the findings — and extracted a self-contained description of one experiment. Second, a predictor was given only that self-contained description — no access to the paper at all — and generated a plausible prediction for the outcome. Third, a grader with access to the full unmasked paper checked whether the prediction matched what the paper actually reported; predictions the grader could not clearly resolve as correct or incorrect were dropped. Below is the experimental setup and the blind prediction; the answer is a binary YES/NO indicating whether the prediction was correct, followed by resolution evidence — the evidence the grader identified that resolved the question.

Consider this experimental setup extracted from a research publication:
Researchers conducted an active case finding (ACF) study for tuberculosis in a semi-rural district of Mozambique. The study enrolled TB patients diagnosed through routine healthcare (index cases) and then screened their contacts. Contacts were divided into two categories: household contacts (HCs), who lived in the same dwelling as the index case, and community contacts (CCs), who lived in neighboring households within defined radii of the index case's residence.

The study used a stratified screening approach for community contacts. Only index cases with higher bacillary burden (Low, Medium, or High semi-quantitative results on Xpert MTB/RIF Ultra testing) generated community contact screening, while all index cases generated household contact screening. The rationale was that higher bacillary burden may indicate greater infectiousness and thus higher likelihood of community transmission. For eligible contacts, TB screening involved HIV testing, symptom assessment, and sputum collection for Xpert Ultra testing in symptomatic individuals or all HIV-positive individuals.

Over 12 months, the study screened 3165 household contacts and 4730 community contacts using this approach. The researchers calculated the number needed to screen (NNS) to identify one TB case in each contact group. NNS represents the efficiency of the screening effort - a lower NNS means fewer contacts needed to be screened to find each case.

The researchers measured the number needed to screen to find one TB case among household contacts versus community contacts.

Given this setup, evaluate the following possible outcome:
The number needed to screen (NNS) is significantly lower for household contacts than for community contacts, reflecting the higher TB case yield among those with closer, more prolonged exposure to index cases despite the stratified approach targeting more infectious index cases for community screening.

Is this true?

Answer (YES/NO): YES